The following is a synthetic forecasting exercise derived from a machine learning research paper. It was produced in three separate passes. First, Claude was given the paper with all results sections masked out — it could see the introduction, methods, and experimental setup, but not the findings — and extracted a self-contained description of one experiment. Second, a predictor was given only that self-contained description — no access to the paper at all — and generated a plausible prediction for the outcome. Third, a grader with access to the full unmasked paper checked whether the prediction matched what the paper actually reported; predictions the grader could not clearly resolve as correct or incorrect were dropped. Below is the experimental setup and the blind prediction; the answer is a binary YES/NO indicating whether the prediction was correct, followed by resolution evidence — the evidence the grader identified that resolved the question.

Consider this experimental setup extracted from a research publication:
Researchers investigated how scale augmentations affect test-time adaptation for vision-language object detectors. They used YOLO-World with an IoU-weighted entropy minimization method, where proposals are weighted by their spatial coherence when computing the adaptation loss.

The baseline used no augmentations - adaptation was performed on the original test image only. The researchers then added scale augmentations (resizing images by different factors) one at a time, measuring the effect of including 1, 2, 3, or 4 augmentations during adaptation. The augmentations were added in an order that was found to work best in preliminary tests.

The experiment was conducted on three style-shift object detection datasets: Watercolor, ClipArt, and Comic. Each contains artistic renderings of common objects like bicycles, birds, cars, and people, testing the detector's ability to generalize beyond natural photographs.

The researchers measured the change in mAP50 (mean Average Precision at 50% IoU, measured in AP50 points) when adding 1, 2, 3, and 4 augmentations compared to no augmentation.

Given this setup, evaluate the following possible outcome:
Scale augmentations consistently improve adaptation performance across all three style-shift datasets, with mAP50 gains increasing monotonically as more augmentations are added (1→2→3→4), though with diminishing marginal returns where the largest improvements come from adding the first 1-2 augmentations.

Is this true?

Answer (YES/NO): NO